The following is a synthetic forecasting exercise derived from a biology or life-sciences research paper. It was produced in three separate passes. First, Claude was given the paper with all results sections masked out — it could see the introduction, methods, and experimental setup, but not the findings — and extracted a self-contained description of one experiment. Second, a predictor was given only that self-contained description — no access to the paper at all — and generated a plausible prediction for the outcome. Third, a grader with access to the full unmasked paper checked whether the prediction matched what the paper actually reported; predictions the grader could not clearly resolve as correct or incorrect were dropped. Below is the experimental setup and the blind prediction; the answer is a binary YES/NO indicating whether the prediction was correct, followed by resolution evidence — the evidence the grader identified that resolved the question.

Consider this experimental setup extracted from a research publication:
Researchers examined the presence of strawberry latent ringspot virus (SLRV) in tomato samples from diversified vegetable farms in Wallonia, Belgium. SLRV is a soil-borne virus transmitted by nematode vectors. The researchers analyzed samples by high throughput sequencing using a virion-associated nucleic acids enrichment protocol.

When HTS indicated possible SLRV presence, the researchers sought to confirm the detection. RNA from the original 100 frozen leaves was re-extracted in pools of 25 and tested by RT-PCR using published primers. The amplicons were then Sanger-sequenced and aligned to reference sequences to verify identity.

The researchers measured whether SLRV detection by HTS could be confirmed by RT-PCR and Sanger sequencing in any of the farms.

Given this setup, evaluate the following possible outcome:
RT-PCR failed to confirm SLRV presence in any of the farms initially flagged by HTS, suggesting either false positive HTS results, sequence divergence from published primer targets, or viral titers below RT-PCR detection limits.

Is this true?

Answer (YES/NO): NO